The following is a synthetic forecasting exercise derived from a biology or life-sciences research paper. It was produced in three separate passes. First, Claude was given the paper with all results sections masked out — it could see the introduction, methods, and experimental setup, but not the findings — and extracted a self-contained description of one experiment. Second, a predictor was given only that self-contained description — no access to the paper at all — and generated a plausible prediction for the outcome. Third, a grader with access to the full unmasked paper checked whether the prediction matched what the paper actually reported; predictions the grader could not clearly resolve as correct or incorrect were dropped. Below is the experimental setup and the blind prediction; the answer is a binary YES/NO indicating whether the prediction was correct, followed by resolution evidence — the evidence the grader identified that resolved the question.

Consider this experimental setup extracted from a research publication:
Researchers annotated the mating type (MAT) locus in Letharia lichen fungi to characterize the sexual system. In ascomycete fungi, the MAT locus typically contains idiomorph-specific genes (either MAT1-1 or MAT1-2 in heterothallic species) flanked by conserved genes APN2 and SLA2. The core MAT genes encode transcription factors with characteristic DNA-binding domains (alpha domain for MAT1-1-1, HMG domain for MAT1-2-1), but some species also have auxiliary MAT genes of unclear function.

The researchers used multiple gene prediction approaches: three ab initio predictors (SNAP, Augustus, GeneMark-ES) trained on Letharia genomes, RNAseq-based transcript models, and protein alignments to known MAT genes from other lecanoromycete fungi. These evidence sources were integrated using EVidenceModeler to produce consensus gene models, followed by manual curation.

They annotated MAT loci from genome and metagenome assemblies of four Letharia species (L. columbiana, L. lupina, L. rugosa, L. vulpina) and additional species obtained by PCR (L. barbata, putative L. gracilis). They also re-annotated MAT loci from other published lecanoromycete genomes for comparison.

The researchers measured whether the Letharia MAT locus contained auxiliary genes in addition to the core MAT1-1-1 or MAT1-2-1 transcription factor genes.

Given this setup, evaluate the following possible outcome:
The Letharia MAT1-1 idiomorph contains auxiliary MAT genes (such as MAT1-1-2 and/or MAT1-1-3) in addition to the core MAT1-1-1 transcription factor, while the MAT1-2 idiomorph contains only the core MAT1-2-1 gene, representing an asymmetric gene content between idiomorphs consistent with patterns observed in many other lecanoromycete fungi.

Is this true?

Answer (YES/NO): NO